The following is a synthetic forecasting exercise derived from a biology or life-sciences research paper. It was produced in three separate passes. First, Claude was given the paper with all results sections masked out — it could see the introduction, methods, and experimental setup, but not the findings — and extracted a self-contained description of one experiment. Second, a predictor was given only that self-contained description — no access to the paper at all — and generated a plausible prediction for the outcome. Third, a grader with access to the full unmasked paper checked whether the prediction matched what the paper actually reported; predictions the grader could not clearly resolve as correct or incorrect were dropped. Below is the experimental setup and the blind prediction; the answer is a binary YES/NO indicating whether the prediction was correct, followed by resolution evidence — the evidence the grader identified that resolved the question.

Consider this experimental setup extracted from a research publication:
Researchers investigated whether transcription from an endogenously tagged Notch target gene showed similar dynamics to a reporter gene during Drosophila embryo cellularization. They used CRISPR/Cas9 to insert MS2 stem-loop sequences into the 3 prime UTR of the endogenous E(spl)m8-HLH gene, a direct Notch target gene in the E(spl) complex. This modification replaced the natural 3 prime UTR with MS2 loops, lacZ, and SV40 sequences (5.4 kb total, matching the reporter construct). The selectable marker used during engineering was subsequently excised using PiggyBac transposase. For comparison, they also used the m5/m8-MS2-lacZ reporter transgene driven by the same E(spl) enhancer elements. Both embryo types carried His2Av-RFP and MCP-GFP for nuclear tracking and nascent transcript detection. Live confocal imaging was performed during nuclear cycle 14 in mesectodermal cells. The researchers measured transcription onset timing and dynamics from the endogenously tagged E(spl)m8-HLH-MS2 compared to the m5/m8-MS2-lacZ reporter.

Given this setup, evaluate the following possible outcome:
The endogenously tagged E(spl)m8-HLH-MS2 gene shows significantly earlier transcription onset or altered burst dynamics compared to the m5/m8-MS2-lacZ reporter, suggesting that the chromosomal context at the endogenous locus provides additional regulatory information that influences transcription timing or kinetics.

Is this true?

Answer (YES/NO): NO